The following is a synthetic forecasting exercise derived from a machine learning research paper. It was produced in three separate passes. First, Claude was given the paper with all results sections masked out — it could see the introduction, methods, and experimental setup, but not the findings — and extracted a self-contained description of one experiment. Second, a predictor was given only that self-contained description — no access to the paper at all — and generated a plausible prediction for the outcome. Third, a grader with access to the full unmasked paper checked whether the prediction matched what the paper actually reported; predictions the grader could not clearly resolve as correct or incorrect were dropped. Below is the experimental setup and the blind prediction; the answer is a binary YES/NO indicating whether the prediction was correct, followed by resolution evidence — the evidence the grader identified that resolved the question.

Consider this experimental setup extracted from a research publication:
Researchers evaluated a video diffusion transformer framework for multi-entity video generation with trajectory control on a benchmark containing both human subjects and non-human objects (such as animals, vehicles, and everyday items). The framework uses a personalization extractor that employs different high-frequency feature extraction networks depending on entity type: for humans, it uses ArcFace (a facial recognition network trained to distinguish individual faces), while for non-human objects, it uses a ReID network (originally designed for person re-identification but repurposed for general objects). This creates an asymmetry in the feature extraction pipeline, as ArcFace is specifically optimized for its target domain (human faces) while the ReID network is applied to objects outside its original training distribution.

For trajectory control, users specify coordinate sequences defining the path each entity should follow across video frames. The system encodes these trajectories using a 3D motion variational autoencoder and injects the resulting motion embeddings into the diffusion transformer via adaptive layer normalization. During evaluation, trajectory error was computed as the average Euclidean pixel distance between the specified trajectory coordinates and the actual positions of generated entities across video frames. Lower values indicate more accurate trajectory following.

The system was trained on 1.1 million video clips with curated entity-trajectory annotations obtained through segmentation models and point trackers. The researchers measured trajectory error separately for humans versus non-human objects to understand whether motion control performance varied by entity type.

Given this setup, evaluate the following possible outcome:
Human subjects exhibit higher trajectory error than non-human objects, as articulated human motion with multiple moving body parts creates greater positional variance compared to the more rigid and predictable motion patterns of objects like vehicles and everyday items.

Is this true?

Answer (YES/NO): NO